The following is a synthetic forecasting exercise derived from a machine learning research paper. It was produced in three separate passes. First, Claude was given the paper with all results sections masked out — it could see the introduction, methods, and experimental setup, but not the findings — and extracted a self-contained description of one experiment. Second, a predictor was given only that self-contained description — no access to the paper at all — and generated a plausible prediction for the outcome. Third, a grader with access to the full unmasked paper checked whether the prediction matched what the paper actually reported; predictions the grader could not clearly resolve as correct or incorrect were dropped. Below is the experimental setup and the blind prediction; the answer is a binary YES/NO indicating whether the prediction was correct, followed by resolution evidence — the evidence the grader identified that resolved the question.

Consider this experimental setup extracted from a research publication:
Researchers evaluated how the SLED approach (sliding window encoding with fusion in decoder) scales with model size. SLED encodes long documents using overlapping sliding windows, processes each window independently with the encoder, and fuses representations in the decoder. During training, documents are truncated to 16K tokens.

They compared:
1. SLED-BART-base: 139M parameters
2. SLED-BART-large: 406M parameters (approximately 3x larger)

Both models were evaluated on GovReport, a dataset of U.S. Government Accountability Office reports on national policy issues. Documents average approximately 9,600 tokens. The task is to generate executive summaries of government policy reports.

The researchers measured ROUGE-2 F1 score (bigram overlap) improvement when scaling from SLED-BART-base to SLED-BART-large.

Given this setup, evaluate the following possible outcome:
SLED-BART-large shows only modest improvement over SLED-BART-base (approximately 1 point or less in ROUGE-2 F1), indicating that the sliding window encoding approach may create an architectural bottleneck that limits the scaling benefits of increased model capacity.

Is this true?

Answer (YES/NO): NO